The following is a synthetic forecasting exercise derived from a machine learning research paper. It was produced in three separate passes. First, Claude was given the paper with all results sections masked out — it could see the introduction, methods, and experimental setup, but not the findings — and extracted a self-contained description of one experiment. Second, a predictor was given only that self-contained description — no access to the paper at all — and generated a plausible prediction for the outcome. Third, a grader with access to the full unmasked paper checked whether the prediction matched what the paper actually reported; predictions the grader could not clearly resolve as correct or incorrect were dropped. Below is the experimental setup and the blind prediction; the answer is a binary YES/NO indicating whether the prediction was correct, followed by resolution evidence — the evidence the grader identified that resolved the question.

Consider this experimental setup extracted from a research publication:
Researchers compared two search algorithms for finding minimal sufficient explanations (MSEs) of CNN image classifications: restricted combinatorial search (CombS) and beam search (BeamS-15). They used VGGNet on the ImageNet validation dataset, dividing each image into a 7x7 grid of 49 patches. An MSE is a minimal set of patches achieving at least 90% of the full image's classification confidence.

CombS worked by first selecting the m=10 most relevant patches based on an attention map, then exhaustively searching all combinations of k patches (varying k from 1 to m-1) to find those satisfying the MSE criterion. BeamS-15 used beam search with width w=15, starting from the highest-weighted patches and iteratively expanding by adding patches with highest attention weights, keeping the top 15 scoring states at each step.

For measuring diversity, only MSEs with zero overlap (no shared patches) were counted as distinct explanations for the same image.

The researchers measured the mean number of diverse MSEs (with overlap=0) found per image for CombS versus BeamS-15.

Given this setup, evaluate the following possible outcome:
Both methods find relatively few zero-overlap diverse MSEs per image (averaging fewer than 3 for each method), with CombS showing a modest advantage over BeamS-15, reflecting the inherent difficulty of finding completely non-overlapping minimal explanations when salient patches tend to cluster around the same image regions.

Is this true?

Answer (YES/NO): NO